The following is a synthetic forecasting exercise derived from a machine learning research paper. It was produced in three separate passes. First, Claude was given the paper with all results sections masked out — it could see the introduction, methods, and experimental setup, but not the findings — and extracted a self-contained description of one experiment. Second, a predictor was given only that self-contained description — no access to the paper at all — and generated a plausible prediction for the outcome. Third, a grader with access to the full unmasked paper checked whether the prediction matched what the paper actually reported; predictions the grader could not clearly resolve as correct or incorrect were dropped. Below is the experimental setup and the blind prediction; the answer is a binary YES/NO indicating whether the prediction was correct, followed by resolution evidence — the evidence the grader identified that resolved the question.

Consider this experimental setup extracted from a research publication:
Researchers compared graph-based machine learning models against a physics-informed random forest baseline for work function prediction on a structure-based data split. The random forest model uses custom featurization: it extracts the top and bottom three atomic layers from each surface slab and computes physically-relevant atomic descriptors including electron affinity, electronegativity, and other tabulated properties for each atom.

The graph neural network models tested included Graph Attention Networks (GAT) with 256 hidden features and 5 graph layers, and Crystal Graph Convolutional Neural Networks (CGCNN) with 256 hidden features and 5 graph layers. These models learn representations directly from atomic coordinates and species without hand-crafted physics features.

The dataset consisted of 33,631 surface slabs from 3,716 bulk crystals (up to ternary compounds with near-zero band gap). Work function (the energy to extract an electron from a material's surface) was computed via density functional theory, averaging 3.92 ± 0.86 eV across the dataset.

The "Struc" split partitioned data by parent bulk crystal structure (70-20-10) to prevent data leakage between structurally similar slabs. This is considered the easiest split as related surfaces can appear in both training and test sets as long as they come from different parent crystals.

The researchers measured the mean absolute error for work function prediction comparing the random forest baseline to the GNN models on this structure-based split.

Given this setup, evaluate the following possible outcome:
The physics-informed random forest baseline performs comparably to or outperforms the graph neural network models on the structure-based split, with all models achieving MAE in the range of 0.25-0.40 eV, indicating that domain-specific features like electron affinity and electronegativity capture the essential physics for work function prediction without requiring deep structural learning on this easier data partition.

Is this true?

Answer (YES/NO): NO